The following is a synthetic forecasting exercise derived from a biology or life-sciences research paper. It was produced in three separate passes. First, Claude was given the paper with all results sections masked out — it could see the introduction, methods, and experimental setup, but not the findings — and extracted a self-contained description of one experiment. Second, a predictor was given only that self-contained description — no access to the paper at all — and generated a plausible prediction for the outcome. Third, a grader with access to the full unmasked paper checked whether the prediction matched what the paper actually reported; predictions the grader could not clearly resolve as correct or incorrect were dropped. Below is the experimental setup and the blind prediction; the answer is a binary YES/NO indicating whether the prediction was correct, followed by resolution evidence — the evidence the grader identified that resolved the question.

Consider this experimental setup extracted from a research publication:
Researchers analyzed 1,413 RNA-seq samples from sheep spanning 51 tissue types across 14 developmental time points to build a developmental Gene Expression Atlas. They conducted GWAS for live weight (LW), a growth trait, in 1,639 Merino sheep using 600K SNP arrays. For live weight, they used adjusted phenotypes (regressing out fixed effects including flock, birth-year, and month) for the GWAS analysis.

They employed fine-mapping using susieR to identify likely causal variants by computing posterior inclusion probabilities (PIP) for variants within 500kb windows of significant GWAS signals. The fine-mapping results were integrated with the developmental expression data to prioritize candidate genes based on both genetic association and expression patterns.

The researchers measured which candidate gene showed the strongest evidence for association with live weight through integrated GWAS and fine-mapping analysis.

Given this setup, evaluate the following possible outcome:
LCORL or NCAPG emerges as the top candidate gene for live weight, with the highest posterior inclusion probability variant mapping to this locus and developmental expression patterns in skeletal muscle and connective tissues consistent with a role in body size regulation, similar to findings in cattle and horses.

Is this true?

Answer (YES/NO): NO